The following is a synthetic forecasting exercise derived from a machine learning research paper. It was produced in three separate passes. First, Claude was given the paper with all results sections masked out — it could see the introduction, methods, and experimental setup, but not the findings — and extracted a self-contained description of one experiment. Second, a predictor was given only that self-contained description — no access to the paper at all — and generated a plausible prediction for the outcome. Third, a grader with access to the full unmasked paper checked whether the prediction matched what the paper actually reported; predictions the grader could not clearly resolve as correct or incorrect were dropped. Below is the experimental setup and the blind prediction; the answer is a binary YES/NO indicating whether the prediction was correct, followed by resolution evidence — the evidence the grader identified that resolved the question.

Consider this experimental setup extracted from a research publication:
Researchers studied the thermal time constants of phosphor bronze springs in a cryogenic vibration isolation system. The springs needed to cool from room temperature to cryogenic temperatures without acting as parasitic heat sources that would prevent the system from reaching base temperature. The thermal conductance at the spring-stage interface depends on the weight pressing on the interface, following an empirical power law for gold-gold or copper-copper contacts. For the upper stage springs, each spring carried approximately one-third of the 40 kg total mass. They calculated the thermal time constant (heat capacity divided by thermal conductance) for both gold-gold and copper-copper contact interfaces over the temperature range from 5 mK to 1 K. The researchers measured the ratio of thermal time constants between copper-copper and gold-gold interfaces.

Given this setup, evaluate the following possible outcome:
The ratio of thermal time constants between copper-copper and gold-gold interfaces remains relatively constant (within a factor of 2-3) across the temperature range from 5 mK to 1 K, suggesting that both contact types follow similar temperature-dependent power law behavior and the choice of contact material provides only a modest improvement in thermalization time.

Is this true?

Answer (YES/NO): NO